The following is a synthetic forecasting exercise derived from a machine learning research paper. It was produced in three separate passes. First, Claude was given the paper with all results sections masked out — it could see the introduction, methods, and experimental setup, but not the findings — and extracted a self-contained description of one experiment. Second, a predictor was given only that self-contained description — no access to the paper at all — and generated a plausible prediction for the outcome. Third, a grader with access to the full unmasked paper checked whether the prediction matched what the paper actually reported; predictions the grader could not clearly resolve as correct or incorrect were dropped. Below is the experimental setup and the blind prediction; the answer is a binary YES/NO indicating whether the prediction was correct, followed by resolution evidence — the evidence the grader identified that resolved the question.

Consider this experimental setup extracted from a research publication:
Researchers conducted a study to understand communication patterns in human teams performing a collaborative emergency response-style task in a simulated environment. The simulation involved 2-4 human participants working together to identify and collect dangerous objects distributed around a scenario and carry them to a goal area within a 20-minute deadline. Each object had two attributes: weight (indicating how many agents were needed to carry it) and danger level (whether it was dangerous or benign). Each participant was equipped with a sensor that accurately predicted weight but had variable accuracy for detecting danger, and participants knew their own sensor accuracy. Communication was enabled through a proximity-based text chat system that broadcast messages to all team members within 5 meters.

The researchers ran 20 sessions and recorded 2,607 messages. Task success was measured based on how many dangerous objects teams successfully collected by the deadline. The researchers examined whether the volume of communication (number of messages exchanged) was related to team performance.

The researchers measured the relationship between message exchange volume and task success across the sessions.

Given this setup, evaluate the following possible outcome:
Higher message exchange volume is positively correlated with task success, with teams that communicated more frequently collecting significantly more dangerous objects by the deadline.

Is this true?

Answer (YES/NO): NO